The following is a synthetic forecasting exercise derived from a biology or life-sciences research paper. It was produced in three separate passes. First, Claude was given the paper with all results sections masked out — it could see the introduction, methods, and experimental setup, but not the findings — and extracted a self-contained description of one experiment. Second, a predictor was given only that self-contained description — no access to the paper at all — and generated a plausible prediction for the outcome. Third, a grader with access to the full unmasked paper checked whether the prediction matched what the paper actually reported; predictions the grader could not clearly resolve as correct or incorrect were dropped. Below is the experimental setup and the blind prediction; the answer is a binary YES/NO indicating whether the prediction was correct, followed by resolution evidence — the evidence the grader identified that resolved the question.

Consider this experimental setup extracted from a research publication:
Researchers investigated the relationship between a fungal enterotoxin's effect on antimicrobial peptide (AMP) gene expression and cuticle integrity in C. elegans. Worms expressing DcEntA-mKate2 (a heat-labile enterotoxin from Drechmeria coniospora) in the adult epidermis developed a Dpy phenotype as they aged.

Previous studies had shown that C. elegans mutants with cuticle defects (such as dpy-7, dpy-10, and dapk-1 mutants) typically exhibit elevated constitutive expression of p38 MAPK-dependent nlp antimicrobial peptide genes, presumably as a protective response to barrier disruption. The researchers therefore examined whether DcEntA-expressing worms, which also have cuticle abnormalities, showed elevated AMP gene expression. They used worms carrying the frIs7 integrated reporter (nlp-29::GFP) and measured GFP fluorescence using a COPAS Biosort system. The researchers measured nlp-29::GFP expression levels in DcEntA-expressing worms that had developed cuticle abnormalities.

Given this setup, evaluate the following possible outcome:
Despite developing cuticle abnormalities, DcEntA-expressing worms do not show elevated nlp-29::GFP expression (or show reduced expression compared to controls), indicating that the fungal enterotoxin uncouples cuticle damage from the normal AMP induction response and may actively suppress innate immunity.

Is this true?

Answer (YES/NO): YES